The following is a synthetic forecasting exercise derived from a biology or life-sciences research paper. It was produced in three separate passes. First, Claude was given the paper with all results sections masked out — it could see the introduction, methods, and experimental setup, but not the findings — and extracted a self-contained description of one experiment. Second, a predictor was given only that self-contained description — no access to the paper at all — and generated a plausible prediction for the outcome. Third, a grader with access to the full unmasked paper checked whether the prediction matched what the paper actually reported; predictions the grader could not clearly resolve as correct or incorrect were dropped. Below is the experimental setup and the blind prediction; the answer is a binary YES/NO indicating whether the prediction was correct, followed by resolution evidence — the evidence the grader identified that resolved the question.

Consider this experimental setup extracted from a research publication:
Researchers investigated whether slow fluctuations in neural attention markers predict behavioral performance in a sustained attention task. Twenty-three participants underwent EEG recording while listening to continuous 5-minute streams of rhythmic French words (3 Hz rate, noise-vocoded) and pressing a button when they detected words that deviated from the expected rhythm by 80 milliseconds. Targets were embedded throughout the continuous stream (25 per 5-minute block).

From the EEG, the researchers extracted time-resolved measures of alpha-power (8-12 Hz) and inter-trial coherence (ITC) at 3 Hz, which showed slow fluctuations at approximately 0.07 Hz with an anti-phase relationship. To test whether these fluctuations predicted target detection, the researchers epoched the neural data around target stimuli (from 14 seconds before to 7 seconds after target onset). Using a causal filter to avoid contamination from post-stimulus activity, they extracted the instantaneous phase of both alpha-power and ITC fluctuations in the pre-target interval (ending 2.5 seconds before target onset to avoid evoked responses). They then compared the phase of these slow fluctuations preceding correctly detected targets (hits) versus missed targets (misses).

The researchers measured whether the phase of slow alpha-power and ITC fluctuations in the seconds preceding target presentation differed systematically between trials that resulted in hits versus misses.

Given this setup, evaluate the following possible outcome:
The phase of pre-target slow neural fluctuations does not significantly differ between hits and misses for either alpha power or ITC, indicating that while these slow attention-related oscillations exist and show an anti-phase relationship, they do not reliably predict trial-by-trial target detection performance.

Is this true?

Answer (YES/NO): NO